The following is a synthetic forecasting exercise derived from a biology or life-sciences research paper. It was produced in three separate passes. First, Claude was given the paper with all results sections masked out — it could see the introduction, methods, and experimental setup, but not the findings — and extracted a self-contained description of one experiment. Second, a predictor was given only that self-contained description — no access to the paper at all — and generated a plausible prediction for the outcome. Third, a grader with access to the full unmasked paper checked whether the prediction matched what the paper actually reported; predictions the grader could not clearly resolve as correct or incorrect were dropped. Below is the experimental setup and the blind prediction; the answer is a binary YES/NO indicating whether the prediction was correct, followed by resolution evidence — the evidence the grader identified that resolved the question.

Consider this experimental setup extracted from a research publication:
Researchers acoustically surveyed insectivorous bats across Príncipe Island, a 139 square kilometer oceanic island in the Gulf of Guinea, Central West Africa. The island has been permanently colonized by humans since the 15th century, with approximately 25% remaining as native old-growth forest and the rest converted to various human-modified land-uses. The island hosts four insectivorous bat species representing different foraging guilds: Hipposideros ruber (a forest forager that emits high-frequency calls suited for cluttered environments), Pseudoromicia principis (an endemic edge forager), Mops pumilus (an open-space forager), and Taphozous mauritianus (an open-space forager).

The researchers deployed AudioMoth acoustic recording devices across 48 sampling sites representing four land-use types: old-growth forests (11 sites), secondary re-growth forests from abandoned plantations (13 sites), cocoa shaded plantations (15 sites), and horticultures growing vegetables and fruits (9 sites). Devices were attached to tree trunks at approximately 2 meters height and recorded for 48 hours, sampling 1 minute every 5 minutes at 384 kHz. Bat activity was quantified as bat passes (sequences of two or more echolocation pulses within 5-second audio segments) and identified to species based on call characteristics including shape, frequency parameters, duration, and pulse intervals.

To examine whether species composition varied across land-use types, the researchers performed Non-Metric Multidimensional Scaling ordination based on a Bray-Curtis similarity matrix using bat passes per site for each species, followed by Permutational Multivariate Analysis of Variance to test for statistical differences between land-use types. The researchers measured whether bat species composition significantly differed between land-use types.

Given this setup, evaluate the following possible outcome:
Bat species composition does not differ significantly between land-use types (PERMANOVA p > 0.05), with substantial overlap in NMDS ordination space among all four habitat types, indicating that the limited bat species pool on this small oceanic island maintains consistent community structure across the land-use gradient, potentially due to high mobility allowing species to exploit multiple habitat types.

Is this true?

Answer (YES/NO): YES